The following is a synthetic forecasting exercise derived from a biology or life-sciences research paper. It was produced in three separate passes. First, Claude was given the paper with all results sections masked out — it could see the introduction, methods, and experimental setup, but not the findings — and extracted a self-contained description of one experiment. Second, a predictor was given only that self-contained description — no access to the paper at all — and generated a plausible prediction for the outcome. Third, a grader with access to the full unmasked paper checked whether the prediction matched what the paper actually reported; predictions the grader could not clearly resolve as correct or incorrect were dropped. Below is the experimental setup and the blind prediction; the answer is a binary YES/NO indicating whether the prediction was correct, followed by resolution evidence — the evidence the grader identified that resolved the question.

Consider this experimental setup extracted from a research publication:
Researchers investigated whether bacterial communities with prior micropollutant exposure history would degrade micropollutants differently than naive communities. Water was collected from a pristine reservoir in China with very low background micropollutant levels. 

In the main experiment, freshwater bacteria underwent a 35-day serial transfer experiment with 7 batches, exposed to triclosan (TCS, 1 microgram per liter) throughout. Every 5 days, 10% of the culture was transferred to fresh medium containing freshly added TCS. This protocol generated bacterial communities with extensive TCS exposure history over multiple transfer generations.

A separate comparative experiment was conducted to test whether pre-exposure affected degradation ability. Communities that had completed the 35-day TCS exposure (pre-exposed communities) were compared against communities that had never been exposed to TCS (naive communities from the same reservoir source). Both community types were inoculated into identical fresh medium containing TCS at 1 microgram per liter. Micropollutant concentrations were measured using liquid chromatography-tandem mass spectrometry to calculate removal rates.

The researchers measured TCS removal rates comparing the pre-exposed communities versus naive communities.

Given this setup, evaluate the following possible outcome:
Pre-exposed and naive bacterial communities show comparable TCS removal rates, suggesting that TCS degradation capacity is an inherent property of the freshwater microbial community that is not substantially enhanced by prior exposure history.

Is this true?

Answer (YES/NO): NO